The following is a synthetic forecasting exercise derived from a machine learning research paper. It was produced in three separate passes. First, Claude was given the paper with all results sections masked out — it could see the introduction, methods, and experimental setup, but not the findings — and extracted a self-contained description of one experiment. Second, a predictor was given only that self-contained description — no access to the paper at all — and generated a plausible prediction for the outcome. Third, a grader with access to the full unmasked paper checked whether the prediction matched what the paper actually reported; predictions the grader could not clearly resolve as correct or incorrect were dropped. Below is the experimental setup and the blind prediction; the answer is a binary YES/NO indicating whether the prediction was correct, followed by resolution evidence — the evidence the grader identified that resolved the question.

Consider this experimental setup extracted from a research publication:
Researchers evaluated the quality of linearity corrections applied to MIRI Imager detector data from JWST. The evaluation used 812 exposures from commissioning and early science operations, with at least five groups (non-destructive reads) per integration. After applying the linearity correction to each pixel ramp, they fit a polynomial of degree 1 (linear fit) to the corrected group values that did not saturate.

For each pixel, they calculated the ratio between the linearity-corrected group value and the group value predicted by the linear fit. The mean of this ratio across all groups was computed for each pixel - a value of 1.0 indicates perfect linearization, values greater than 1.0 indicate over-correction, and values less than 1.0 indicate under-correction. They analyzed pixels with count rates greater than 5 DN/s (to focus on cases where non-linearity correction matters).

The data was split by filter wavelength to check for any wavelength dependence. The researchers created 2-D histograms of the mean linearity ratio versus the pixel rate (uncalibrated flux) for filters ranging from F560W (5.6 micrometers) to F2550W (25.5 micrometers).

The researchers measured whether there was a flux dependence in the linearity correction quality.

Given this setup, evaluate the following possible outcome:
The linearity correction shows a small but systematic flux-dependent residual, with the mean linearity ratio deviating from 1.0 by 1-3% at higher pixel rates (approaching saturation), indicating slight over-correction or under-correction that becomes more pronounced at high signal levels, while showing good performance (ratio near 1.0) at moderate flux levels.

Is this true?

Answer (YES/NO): NO